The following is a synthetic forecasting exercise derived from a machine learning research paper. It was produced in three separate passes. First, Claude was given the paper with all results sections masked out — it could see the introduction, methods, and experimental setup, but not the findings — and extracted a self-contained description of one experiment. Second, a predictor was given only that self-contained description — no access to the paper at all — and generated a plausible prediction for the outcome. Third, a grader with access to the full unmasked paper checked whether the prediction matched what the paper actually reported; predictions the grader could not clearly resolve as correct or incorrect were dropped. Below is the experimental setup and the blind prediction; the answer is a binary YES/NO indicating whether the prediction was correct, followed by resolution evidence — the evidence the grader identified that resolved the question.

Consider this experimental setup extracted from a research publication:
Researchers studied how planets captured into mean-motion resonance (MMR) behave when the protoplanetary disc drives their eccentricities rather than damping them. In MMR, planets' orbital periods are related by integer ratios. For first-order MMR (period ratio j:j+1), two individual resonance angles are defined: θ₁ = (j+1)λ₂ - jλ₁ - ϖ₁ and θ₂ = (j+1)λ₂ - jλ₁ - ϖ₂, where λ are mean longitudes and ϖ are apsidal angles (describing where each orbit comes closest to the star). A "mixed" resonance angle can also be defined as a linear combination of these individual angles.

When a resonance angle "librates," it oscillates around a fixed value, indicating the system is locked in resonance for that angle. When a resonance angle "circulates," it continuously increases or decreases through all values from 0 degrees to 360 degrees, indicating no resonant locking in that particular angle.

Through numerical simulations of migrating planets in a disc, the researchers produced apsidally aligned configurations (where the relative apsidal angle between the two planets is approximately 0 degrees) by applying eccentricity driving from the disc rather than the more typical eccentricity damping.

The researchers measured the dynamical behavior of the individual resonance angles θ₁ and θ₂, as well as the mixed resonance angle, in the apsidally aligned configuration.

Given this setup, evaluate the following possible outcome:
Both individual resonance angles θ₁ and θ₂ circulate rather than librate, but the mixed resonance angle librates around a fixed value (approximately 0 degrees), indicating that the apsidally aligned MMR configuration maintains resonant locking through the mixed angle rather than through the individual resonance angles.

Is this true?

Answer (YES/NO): YES